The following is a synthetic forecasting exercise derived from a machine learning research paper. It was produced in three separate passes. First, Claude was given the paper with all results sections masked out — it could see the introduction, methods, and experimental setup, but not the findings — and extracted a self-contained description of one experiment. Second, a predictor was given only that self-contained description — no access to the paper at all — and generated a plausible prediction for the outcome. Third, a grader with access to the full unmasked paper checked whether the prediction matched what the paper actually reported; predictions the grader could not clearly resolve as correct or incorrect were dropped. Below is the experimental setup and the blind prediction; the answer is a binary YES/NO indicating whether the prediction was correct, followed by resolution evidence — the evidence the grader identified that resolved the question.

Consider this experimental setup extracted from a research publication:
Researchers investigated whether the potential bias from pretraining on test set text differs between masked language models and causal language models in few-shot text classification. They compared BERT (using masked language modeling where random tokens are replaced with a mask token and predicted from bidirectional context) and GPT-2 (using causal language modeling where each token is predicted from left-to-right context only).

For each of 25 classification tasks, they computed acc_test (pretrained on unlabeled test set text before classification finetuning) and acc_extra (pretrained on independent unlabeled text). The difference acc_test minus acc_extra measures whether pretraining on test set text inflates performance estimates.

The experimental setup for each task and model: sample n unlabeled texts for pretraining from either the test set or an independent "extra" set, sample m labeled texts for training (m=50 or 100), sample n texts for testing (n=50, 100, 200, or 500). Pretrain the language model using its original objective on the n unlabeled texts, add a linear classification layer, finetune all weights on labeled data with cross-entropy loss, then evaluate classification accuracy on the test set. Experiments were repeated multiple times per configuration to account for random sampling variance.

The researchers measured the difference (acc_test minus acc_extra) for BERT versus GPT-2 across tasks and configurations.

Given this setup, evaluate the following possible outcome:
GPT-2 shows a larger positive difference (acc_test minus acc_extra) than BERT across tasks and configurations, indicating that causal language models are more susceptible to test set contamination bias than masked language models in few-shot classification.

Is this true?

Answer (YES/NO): NO